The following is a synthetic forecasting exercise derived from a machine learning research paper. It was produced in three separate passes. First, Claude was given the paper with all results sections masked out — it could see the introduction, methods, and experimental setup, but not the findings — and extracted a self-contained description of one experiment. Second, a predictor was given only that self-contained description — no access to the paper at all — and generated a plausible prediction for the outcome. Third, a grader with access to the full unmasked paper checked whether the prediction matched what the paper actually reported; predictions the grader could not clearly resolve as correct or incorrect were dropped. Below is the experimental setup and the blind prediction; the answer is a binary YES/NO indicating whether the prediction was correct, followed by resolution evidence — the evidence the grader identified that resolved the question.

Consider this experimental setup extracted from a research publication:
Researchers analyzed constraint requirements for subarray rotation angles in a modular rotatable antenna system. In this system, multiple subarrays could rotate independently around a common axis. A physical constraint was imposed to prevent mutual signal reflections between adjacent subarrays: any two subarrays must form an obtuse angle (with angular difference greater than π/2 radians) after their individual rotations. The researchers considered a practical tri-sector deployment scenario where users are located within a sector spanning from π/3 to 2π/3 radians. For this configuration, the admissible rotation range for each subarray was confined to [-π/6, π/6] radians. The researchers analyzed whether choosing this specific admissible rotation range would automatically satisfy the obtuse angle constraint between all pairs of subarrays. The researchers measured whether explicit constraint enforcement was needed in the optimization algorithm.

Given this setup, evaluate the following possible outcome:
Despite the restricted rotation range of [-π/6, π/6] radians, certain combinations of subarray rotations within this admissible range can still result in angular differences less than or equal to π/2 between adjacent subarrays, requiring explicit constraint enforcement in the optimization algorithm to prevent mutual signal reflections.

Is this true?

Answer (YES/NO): NO